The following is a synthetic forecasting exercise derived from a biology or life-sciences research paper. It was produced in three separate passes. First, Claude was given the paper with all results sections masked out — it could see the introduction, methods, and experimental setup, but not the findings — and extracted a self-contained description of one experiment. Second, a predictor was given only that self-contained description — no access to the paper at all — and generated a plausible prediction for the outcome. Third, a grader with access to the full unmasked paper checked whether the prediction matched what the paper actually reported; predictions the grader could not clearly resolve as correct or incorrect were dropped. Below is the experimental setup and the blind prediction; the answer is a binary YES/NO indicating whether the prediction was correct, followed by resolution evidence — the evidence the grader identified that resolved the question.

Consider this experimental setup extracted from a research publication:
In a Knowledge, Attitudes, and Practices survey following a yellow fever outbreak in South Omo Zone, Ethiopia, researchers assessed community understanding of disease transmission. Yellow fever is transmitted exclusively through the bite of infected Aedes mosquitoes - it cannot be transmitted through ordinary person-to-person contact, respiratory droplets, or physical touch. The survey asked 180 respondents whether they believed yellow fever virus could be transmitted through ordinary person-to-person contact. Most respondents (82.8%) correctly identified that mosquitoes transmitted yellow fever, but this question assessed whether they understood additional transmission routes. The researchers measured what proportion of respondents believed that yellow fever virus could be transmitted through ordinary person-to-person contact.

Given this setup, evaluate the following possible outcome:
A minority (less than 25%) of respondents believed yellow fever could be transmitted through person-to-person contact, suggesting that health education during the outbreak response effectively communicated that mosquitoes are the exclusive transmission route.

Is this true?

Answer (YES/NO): NO